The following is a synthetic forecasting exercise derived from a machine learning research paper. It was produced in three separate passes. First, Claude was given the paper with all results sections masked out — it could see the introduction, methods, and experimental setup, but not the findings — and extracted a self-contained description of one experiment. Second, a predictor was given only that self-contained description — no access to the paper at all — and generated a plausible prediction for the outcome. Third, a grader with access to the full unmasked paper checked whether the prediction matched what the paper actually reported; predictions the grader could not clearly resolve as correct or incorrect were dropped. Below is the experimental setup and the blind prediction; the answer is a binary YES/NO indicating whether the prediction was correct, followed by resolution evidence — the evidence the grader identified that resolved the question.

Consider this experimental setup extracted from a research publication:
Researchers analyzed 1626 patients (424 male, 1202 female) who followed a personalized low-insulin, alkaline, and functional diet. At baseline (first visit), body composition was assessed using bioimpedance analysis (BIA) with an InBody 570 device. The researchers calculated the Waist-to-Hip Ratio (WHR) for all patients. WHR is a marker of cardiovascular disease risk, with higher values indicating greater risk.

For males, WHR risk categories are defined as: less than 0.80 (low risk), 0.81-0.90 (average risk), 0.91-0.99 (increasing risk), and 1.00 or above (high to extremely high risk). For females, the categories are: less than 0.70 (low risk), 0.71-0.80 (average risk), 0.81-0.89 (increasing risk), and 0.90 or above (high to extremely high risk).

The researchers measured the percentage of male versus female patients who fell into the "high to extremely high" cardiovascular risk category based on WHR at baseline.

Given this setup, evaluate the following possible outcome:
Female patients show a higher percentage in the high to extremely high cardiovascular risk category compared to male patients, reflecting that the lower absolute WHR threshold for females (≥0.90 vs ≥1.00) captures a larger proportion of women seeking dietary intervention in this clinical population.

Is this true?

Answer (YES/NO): YES